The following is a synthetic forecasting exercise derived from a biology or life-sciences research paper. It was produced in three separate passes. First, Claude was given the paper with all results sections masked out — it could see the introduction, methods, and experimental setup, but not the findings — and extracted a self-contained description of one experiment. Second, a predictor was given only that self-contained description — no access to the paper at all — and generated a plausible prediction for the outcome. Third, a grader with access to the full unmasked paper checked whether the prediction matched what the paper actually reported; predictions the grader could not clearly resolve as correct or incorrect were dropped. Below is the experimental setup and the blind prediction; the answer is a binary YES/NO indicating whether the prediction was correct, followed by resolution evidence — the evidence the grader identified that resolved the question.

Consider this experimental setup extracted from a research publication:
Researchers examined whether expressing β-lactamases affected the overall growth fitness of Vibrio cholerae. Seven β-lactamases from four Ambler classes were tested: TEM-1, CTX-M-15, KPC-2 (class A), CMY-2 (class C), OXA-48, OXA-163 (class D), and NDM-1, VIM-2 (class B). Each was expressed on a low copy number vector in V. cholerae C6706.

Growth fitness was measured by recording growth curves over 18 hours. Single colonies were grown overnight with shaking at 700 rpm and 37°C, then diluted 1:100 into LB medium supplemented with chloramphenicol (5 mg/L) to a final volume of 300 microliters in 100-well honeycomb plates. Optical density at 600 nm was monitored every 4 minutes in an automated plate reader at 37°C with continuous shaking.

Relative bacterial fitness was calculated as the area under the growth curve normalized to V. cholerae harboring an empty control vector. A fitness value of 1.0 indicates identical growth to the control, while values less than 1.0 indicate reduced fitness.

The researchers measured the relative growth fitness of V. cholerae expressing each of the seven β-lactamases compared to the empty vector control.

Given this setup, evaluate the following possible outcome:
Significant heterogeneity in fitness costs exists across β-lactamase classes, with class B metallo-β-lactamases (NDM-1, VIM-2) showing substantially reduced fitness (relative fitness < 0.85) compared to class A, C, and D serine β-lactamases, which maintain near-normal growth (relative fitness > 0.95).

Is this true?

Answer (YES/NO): NO